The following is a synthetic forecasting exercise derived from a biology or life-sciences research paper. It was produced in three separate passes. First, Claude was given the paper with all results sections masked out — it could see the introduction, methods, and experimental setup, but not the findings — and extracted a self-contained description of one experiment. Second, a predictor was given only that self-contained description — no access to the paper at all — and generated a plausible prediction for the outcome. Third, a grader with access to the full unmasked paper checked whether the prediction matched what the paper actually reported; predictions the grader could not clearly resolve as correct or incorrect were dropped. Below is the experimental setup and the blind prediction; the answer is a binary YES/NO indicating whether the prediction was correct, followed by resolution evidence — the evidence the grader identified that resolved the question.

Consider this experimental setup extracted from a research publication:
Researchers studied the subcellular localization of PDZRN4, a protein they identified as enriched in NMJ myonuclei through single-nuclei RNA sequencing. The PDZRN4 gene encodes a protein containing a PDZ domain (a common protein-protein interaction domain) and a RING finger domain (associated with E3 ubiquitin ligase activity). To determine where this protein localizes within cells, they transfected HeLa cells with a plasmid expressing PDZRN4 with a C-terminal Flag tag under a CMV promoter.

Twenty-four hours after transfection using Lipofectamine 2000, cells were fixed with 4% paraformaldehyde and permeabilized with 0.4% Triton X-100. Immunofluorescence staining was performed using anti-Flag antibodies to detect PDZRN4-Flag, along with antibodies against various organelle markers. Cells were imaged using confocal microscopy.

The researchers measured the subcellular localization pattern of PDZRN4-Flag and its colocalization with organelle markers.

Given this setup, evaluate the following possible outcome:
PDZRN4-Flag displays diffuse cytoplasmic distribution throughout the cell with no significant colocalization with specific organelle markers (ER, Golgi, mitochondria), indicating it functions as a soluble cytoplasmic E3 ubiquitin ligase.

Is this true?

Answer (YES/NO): NO